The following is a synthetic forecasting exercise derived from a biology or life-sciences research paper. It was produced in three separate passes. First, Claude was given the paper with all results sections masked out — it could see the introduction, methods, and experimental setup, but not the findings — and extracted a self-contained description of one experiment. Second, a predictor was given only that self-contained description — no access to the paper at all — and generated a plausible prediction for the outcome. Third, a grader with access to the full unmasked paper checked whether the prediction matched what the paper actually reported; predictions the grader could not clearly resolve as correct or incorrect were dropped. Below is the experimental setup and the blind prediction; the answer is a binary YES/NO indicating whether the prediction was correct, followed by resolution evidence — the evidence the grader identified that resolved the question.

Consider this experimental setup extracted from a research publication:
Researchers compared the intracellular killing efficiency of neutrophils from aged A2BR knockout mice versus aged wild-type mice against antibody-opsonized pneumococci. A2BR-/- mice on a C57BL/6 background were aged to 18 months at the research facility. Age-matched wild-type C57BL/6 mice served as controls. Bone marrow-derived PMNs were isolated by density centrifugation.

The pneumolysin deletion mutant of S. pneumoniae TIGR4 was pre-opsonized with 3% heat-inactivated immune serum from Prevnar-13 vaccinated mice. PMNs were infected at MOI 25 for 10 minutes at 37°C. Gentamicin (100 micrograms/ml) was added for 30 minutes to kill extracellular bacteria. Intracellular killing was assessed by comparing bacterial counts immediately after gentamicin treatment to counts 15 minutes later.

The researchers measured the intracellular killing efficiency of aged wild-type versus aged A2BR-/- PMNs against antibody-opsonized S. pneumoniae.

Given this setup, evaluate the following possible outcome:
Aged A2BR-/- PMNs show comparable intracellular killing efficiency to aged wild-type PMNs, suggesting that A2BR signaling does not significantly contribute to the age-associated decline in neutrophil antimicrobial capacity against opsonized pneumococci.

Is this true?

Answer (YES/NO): YES